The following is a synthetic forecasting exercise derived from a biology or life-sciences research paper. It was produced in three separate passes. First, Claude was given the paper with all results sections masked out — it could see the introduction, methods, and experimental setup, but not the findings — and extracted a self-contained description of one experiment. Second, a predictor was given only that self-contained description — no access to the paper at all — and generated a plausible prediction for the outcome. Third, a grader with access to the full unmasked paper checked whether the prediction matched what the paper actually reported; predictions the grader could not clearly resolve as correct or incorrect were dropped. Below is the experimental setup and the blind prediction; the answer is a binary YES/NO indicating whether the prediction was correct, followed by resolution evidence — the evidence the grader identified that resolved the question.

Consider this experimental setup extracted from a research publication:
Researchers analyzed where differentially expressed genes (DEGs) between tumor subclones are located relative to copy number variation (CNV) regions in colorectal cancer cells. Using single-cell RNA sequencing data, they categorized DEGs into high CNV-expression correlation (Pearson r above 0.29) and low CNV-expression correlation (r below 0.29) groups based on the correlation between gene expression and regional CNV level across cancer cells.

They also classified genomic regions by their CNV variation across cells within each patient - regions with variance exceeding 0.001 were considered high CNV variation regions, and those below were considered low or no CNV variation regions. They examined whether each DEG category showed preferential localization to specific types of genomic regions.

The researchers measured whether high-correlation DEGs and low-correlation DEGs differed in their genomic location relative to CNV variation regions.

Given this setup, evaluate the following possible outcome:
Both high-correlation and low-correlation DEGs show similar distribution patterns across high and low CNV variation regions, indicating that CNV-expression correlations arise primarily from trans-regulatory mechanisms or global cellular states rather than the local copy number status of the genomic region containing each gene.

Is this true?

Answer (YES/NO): NO